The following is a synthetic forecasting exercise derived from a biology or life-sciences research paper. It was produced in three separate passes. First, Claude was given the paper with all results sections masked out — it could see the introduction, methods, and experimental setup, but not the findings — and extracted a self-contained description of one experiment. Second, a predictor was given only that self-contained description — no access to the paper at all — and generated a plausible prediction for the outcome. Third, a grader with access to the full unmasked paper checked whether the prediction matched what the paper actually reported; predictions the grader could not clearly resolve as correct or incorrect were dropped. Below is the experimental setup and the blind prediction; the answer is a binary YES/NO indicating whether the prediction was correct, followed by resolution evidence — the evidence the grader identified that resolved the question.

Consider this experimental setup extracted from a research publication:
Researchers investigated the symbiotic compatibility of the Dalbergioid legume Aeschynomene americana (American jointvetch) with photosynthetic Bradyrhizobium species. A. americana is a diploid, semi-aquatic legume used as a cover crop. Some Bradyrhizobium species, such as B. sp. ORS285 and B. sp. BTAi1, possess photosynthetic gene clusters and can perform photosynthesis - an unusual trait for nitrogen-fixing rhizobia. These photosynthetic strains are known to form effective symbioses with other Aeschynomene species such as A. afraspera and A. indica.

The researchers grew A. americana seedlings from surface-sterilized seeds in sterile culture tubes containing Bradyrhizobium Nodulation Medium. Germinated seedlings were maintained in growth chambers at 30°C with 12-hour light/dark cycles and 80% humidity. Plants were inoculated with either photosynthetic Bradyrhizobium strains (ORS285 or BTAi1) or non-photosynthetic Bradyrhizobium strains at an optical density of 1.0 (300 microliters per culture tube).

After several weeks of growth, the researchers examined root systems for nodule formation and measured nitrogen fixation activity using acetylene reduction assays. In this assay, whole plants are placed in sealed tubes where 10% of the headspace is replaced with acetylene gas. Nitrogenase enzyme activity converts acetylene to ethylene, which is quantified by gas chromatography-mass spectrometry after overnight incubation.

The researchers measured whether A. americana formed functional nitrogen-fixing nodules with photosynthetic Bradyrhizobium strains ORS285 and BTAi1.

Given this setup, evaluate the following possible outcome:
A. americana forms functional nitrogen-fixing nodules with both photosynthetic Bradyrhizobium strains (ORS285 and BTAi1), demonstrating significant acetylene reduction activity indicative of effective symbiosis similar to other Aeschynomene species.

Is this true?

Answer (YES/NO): NO